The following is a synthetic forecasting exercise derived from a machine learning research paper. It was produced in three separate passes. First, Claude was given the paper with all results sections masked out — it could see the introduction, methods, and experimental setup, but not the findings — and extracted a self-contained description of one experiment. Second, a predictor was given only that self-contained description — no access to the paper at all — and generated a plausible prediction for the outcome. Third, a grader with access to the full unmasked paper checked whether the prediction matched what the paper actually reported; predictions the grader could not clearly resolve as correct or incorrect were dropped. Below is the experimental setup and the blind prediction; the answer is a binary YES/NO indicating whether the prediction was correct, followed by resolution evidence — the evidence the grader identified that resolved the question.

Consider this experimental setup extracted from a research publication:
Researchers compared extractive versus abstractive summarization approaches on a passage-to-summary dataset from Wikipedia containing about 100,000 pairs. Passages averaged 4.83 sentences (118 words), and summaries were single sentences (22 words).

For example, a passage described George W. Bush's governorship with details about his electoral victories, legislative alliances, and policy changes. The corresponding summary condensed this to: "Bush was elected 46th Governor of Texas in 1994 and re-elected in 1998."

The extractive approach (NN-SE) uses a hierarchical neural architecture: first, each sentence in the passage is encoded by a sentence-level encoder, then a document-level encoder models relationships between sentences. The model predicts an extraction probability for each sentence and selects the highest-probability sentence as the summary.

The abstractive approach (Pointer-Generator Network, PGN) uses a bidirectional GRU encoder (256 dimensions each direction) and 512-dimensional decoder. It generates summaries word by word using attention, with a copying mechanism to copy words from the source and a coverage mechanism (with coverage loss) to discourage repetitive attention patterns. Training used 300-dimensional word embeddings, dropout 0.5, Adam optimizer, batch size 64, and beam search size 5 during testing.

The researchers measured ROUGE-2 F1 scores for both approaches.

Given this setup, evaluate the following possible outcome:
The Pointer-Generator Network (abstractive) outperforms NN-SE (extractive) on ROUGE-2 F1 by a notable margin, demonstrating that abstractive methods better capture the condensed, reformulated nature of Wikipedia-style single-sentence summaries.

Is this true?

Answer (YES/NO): NO